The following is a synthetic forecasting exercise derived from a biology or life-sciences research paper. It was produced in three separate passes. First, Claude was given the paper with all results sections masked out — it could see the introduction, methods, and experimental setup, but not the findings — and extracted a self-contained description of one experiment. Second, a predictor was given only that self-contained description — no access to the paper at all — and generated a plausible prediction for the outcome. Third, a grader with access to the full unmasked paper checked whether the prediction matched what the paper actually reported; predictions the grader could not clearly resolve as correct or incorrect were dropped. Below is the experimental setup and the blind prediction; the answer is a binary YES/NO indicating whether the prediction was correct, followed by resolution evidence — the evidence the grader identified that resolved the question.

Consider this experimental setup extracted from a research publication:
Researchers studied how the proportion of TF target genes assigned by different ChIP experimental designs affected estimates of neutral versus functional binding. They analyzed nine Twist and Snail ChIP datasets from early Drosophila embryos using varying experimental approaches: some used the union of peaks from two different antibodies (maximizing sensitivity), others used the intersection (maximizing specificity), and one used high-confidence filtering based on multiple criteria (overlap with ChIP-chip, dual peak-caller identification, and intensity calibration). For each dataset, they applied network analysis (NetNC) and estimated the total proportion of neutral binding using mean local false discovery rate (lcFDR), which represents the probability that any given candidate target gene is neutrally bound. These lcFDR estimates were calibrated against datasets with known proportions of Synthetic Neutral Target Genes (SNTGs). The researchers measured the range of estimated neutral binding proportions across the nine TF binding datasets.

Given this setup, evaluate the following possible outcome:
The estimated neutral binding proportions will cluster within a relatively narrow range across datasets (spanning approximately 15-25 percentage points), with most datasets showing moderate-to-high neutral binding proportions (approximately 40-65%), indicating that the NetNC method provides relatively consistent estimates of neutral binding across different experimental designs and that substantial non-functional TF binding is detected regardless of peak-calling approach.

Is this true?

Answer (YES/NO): NO